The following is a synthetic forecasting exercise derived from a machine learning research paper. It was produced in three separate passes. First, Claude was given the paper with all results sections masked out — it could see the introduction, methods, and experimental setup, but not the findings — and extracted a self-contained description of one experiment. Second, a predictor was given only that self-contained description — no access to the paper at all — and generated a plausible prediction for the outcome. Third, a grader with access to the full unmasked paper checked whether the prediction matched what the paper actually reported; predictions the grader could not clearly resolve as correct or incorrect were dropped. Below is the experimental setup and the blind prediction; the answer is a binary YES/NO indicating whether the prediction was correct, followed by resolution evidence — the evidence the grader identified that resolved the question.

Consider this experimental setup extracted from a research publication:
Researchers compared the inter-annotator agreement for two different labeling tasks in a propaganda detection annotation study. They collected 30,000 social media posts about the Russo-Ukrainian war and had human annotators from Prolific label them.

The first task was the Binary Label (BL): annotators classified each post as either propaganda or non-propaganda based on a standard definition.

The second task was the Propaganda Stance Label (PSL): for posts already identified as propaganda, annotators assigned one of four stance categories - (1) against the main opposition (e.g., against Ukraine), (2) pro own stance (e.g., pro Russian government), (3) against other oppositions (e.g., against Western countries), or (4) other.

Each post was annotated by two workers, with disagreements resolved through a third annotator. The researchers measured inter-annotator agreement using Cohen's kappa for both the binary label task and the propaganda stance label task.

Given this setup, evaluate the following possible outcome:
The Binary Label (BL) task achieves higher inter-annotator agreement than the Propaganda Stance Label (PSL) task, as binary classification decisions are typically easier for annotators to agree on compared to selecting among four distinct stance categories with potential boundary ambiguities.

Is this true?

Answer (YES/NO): YES